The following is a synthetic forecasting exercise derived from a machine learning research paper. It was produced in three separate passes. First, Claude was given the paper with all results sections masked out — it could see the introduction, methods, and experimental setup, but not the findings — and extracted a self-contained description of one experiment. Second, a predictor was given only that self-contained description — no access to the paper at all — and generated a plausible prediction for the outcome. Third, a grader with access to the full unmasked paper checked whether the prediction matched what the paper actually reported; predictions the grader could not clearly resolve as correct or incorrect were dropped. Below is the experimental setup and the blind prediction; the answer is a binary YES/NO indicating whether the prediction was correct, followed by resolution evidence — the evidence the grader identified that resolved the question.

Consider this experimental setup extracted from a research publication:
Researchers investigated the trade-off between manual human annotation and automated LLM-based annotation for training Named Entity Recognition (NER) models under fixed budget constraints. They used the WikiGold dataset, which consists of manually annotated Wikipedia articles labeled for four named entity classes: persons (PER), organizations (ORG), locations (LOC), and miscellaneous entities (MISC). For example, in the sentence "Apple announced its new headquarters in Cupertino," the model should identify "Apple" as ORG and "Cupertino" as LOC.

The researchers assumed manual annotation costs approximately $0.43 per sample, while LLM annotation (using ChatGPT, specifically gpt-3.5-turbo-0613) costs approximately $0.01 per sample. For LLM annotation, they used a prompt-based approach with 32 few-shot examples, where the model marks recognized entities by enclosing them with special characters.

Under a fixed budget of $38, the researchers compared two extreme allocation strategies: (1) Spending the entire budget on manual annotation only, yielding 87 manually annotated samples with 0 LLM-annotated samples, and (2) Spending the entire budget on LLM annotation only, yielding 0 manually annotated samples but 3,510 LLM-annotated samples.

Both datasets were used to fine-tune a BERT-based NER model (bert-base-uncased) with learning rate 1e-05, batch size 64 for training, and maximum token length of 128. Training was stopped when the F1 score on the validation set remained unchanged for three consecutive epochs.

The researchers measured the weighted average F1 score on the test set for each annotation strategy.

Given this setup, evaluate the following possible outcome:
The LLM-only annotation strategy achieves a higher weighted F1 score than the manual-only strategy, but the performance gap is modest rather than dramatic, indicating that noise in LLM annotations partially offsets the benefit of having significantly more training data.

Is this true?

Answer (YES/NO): NO